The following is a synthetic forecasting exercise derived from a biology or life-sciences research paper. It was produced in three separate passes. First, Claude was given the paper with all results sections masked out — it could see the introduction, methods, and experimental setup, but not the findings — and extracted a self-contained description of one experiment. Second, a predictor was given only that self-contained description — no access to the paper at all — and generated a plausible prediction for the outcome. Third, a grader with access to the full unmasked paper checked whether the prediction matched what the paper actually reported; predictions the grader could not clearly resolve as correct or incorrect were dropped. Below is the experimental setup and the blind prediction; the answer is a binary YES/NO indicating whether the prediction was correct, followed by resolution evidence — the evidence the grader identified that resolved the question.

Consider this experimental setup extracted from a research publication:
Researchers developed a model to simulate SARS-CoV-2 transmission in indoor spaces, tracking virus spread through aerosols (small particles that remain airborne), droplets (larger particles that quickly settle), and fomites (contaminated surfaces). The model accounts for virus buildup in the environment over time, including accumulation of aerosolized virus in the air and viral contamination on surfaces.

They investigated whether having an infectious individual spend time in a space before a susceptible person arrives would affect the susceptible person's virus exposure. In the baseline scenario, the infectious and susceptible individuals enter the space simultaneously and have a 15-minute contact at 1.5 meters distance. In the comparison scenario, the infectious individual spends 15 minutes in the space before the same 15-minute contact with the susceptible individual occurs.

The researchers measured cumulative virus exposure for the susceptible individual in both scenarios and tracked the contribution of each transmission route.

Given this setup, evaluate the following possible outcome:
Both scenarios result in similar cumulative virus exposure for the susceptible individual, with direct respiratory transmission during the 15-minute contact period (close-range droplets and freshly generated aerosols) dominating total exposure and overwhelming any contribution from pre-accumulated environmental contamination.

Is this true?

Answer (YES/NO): NO